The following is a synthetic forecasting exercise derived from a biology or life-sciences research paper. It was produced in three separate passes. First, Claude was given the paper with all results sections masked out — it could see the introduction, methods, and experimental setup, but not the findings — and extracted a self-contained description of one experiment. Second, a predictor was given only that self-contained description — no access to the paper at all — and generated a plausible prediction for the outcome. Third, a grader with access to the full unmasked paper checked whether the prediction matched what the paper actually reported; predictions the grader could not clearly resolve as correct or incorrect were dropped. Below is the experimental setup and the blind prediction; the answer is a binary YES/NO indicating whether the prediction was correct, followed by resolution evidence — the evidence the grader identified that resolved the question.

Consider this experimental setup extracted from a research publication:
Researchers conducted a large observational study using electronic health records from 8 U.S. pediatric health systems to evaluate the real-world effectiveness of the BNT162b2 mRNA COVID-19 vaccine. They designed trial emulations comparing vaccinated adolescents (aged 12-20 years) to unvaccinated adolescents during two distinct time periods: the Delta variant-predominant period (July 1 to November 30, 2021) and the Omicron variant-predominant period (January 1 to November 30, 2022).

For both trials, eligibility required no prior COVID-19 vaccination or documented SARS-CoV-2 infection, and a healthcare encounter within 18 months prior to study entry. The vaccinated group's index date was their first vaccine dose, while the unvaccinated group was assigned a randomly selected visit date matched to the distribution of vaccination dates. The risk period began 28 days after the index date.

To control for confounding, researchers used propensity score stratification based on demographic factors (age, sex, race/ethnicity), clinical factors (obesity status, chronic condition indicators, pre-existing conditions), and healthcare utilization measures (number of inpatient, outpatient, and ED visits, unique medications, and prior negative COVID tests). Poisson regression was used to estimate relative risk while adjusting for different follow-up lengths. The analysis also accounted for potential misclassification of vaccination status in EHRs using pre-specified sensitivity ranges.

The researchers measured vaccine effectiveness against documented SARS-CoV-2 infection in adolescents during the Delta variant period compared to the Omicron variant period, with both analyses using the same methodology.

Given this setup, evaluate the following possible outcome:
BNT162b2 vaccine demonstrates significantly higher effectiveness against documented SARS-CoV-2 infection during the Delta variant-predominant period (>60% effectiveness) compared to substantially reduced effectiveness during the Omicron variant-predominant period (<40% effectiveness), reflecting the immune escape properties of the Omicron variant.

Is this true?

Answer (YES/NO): NO